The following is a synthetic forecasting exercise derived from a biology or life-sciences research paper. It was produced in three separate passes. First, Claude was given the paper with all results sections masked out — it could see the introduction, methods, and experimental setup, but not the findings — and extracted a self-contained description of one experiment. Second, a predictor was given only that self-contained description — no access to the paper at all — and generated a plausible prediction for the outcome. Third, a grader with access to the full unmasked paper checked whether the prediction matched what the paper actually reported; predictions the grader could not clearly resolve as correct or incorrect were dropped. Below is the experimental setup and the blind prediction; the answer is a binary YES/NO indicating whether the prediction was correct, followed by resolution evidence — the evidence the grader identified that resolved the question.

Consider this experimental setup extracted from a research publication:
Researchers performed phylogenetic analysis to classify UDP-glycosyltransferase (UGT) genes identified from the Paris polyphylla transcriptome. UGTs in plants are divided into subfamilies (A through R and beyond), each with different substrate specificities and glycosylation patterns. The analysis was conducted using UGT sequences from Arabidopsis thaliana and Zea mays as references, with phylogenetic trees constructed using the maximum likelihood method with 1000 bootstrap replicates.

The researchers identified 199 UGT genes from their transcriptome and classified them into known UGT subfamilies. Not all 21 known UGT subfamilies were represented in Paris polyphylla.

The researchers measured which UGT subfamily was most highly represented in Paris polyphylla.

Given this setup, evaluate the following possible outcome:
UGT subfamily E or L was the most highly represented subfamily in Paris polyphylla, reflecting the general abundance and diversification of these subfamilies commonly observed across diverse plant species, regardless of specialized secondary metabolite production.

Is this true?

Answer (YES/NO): NO